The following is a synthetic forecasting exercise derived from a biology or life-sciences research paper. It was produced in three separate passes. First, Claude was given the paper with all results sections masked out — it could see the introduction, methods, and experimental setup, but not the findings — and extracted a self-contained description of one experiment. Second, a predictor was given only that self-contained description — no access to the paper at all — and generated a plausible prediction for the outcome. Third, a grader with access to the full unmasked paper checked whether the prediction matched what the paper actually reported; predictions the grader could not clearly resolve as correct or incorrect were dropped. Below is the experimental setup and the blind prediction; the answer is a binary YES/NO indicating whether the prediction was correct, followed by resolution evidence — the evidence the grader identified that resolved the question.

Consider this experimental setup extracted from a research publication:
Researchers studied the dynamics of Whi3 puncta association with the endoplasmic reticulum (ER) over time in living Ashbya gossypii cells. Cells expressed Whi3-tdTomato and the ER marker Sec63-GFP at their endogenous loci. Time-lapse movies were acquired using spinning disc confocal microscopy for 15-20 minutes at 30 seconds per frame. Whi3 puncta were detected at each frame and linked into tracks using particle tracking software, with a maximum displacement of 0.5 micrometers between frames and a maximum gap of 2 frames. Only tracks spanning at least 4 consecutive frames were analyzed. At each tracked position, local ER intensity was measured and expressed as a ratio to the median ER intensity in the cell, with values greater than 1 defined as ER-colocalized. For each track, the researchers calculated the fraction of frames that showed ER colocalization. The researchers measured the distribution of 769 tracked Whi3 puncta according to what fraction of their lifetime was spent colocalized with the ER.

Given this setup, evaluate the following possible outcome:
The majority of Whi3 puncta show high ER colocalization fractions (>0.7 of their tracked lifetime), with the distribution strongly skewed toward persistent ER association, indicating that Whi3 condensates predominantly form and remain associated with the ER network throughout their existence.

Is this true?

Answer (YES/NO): YES